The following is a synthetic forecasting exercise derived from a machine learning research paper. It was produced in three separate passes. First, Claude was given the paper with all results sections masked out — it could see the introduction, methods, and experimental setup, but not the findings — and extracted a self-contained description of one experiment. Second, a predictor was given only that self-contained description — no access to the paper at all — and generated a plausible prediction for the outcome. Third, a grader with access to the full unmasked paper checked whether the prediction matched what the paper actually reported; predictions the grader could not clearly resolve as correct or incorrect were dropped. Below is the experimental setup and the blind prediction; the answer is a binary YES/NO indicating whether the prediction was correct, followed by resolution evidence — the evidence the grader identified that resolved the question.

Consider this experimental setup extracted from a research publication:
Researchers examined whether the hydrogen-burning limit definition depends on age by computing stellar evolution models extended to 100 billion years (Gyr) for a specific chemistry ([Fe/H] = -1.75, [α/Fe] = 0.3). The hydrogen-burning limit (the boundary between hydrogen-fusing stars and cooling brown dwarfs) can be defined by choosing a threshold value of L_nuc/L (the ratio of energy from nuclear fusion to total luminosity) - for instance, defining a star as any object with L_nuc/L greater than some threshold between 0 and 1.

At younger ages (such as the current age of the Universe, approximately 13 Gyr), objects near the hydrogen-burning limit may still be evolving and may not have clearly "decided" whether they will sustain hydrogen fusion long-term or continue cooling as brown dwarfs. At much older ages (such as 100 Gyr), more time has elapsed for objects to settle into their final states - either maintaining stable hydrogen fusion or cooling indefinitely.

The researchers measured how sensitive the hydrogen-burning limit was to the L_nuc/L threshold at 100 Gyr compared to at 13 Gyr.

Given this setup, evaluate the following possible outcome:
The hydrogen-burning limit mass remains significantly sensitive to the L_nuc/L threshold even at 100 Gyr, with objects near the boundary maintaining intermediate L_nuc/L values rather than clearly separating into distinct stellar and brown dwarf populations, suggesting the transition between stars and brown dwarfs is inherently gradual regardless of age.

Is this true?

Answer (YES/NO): NO